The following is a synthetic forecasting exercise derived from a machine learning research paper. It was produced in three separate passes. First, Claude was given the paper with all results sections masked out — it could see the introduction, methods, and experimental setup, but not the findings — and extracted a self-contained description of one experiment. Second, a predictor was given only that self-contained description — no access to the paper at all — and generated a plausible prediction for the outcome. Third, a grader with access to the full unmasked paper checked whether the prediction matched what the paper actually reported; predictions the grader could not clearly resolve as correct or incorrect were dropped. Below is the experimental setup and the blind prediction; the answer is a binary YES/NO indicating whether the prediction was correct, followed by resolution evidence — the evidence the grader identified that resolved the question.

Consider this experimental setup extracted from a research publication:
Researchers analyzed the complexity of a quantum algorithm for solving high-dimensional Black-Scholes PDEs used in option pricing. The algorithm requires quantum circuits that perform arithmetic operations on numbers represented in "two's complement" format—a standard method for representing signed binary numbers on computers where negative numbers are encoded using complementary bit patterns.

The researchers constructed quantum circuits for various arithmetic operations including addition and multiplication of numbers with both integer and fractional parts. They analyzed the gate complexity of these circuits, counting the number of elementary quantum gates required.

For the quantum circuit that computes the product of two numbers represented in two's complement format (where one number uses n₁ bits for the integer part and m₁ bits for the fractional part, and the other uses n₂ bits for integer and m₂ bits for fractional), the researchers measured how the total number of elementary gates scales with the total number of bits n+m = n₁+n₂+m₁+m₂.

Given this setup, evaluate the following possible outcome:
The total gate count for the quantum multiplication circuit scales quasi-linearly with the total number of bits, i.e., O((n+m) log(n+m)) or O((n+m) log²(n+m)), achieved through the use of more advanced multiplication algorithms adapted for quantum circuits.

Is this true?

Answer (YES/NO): NO